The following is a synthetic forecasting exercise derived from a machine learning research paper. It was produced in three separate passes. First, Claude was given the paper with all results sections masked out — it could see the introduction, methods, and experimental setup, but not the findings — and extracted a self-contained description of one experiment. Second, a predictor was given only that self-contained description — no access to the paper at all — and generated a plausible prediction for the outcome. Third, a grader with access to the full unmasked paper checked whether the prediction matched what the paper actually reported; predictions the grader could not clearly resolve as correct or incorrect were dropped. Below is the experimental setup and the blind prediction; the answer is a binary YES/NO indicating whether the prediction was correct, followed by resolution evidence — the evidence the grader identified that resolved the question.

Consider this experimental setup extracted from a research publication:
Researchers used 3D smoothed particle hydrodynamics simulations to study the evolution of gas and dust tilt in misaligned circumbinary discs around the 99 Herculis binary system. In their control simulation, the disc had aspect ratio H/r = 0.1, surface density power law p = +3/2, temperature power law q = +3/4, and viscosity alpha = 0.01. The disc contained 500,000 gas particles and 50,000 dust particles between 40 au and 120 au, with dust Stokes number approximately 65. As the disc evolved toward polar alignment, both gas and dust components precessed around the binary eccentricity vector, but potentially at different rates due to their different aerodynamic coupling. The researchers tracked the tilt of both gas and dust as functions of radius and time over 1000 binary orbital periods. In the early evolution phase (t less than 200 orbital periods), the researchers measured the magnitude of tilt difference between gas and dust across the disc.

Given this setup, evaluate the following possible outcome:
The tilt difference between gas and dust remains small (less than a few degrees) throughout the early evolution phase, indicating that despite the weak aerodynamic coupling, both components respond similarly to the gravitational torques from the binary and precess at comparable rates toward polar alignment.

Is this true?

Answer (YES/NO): NO